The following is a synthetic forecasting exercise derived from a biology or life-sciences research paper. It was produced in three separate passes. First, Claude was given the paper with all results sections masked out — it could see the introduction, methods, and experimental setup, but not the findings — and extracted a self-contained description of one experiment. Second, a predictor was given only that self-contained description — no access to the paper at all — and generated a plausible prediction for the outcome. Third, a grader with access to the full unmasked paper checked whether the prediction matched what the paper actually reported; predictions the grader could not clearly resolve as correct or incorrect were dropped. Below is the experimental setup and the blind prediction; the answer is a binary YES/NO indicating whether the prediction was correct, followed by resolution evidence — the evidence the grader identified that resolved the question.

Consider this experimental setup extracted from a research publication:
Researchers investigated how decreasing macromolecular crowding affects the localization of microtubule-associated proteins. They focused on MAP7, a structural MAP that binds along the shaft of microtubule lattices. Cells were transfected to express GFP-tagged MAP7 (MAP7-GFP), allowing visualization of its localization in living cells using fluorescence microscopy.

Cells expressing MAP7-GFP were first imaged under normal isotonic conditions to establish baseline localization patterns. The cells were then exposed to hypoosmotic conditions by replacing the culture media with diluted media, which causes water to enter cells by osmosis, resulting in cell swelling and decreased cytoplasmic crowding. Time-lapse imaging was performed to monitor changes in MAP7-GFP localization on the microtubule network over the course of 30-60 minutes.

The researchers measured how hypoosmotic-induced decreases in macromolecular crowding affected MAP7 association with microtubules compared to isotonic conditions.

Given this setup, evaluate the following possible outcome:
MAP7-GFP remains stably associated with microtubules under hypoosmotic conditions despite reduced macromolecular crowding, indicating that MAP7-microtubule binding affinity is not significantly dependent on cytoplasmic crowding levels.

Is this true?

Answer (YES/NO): NO